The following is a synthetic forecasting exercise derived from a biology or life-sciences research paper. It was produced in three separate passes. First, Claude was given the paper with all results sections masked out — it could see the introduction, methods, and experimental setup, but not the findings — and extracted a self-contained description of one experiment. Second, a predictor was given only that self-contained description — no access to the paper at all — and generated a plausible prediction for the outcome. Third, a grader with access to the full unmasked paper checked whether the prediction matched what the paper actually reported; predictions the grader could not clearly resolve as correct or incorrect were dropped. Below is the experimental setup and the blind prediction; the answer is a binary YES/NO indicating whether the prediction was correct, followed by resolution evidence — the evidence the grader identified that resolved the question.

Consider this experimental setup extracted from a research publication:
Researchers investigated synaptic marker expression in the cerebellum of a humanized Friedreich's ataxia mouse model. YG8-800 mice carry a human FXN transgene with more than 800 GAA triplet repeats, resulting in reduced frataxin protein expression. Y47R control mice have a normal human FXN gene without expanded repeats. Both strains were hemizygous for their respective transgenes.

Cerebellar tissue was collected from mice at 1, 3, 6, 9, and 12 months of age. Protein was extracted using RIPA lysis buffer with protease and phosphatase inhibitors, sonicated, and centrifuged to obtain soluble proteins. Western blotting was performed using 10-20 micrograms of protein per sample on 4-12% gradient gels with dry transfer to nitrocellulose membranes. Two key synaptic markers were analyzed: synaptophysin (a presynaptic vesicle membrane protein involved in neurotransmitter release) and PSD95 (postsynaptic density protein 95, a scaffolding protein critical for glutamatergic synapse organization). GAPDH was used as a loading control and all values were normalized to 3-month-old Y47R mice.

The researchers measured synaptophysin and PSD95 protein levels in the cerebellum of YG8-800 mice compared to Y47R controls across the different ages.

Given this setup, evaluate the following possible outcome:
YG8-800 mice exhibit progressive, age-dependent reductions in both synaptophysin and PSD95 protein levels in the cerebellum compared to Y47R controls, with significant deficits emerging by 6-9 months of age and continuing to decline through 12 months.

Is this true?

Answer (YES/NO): NO